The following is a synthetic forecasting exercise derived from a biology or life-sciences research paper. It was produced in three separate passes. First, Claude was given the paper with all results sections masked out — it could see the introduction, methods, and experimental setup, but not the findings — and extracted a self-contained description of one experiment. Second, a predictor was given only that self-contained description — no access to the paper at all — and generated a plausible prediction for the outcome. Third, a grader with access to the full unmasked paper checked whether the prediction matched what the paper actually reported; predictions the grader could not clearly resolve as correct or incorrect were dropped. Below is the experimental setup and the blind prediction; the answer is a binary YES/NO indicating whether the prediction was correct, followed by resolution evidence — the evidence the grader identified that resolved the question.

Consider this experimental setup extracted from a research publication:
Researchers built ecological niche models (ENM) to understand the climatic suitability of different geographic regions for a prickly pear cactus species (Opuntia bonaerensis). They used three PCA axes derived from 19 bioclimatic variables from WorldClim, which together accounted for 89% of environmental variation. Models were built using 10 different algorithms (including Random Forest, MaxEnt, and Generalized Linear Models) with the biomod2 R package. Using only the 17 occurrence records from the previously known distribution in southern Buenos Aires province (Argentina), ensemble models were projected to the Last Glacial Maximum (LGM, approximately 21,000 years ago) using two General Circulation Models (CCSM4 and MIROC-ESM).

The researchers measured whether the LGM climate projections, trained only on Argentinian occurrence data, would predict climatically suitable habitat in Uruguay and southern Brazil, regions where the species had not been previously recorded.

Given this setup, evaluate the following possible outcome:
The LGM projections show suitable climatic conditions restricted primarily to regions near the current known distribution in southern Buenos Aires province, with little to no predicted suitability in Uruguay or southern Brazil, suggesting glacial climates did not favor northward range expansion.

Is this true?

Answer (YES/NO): NO